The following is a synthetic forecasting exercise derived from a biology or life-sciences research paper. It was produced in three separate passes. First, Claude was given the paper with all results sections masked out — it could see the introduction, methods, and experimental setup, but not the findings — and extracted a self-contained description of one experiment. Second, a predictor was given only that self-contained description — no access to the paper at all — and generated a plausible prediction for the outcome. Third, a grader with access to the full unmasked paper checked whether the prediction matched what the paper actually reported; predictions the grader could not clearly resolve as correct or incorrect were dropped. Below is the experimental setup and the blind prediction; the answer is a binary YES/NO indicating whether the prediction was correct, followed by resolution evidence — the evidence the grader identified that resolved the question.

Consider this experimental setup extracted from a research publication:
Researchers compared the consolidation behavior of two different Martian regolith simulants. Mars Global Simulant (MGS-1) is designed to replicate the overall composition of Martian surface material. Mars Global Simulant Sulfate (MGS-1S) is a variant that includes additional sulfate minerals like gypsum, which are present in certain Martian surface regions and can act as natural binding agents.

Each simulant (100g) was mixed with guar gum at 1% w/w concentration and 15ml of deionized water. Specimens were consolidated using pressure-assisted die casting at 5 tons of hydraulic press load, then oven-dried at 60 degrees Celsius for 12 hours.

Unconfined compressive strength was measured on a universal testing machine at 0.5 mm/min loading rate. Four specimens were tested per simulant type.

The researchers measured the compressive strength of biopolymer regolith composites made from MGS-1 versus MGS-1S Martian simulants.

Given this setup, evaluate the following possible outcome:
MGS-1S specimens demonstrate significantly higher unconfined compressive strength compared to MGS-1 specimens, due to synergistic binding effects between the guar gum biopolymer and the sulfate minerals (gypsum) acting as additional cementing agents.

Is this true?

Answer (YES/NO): NO